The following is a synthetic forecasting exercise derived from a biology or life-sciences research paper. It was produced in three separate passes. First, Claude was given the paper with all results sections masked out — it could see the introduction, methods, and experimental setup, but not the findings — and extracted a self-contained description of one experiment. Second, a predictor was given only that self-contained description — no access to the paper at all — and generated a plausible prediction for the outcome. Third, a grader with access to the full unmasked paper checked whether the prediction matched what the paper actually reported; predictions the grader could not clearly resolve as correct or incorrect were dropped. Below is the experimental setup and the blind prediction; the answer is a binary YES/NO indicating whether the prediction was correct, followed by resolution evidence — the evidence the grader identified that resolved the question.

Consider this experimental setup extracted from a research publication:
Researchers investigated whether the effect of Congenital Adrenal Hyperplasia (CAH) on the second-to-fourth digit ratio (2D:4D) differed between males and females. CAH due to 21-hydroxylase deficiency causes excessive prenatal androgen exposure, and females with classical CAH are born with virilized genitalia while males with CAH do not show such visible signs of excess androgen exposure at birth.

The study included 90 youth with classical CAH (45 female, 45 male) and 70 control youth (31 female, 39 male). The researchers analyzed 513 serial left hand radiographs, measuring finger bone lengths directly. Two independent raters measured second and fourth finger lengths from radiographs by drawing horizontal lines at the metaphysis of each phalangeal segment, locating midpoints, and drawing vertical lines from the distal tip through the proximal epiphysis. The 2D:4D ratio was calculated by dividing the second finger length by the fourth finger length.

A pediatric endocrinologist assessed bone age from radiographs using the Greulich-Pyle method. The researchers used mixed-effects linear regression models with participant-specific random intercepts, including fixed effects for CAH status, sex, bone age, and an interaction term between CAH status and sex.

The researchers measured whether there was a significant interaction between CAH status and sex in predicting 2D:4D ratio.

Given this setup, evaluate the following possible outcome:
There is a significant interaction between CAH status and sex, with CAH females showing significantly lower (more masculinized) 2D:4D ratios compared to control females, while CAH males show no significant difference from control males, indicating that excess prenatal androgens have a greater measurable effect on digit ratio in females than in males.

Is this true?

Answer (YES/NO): NO